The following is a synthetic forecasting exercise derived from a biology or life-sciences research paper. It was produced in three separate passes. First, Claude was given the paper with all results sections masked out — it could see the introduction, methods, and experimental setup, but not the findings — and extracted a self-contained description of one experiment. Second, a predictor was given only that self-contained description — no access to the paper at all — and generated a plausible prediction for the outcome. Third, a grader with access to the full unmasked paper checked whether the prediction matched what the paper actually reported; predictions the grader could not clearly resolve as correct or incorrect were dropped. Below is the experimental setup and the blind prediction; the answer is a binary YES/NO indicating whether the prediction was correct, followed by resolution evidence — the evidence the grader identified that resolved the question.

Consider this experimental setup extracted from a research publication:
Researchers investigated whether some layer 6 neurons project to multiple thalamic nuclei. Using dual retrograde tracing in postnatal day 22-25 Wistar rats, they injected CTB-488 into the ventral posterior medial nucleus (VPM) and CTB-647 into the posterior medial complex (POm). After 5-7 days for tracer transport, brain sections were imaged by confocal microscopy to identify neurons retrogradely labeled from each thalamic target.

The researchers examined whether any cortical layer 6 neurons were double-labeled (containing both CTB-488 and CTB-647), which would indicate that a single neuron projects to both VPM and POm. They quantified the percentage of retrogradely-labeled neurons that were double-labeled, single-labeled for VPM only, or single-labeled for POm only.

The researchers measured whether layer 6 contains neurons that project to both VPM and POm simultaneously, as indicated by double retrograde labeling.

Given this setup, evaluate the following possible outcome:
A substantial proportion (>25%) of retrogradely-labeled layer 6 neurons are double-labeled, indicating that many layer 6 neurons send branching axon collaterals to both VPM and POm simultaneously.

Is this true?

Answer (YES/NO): NO